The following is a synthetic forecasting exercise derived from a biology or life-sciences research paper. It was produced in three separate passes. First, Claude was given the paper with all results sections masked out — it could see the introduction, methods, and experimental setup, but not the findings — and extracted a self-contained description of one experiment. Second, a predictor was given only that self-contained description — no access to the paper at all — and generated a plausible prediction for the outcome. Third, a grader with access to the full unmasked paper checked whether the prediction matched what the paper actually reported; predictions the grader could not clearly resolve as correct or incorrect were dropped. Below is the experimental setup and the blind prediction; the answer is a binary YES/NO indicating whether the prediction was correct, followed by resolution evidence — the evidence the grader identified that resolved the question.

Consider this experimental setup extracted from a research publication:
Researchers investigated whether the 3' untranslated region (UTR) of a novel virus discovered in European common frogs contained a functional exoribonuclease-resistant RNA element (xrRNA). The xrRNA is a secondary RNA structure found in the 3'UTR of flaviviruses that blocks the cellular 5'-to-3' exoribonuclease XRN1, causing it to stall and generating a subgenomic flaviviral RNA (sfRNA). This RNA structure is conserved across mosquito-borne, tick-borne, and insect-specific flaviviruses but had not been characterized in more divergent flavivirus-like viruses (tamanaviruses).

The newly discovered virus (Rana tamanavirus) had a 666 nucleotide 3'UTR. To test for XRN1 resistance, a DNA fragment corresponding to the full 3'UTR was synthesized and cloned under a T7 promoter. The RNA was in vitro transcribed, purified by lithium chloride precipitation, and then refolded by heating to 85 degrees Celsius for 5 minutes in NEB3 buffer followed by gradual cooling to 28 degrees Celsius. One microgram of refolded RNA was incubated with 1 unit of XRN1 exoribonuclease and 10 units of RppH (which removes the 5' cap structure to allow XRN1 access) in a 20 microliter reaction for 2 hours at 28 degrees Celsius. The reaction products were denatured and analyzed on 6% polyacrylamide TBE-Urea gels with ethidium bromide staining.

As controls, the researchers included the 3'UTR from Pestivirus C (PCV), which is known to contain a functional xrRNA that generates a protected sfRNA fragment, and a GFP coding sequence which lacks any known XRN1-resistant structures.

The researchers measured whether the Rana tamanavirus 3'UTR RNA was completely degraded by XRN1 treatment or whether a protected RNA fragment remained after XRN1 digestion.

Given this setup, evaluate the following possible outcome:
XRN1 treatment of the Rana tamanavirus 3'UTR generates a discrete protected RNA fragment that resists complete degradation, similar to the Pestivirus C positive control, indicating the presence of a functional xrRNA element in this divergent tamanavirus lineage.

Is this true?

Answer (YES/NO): YES